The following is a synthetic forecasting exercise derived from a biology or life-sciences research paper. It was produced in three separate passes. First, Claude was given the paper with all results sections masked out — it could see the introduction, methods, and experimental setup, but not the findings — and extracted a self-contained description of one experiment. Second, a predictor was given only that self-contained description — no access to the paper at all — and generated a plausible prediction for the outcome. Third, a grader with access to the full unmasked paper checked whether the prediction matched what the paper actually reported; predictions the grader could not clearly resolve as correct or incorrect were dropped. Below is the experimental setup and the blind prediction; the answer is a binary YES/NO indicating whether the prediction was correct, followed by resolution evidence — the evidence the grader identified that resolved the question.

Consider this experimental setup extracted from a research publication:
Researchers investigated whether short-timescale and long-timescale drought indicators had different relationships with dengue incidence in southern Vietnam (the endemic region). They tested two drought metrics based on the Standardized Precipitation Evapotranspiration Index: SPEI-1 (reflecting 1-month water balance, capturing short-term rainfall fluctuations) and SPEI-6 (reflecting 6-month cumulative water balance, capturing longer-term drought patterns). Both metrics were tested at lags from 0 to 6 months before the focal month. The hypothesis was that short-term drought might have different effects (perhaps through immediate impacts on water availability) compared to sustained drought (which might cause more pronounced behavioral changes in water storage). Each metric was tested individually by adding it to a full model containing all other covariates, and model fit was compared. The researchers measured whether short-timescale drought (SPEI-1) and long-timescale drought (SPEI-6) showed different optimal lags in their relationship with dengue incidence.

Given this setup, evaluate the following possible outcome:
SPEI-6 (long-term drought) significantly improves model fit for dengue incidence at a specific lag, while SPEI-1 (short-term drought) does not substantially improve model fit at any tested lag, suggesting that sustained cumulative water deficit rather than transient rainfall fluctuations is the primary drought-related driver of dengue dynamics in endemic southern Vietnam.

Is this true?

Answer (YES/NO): NO